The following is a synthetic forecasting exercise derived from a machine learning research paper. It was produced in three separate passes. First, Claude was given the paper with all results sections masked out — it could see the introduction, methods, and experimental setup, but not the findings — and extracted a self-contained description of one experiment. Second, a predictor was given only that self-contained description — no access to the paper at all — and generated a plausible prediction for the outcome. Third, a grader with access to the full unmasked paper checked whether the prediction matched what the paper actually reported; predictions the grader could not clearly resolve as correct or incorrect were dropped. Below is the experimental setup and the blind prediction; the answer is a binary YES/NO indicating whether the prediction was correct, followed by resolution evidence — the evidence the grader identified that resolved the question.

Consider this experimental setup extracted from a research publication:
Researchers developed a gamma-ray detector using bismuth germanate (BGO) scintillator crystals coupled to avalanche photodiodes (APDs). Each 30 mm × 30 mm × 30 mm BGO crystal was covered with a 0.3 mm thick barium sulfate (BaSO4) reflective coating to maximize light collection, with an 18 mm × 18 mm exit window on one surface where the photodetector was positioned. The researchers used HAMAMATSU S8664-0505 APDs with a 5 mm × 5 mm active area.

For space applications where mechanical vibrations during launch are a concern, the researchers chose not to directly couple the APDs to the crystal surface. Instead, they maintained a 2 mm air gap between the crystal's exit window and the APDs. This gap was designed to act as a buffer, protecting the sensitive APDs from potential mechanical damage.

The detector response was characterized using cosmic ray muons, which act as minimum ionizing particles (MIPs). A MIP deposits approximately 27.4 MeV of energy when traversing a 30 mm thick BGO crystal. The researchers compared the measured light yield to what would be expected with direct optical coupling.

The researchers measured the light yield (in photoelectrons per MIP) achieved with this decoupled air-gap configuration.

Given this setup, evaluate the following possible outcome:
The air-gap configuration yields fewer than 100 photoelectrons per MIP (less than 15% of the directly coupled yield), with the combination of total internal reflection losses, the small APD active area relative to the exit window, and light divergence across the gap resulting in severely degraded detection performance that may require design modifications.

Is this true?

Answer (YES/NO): NO